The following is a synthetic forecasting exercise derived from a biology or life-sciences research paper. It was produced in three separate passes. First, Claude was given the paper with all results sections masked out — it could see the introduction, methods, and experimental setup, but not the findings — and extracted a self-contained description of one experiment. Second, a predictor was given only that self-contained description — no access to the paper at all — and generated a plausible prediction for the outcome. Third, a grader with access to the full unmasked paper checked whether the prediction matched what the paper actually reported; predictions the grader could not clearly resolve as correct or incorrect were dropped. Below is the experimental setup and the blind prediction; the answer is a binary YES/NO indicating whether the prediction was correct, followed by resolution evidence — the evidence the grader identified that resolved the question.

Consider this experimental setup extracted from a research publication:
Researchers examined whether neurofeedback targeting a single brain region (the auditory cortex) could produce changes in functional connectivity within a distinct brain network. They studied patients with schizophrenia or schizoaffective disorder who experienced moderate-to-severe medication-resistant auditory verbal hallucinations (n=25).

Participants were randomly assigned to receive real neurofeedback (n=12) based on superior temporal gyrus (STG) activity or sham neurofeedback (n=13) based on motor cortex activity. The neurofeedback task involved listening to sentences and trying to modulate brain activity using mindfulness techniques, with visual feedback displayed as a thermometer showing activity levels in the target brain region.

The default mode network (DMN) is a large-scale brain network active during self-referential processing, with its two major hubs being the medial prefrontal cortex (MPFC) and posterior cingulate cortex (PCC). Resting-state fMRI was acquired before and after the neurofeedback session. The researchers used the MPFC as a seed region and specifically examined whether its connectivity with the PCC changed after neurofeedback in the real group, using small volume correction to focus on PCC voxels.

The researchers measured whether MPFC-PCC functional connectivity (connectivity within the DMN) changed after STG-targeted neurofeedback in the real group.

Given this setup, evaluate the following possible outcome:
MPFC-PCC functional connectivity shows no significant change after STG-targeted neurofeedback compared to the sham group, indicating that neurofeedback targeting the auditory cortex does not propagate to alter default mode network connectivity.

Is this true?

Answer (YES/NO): NO